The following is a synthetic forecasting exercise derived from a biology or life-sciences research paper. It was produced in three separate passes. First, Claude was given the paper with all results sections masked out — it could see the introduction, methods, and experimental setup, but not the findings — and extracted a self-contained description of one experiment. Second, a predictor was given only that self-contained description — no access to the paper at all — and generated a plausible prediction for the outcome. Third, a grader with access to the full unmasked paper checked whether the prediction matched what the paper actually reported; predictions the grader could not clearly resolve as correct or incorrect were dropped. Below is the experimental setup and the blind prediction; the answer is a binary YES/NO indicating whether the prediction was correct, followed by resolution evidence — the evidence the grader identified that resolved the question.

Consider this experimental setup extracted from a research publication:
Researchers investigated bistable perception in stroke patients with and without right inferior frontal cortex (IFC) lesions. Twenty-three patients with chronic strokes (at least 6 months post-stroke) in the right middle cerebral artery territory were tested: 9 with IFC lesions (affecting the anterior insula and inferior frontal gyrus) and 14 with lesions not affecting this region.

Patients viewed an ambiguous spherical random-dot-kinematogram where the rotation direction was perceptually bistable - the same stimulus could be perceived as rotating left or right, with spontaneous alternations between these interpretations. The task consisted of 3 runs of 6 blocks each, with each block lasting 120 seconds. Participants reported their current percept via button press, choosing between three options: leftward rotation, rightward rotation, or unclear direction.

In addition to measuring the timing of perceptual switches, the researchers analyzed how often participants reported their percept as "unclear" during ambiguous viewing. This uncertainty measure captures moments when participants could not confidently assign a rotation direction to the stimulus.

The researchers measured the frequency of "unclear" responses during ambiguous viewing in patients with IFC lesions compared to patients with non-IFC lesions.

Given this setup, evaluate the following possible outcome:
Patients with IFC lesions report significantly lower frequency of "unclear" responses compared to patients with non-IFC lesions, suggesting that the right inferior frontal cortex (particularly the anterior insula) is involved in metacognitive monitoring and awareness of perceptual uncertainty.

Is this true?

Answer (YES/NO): NO